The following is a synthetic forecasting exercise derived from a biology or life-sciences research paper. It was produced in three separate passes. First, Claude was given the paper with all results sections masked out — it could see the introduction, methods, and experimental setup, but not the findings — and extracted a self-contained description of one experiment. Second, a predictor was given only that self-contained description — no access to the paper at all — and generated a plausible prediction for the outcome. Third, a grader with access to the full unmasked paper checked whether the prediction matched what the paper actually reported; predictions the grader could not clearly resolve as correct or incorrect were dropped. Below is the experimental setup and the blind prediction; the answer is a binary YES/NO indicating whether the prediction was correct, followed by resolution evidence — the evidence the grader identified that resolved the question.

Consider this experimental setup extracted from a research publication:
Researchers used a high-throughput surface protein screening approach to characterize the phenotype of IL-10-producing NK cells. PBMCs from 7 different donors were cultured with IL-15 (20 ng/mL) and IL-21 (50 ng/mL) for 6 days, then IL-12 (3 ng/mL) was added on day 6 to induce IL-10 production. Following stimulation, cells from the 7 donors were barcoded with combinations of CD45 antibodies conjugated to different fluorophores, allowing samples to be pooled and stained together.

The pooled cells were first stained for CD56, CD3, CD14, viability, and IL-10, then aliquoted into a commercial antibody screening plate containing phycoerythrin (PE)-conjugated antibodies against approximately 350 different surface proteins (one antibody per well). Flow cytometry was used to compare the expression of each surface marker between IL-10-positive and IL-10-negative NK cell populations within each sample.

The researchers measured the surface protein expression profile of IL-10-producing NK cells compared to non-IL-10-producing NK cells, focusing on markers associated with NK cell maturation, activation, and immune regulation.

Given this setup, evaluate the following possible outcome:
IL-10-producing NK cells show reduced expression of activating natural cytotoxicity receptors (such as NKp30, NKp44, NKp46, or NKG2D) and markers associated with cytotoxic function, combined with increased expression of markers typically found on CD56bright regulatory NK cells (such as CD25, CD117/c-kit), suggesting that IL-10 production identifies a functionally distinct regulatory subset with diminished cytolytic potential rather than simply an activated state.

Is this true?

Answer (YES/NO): NO